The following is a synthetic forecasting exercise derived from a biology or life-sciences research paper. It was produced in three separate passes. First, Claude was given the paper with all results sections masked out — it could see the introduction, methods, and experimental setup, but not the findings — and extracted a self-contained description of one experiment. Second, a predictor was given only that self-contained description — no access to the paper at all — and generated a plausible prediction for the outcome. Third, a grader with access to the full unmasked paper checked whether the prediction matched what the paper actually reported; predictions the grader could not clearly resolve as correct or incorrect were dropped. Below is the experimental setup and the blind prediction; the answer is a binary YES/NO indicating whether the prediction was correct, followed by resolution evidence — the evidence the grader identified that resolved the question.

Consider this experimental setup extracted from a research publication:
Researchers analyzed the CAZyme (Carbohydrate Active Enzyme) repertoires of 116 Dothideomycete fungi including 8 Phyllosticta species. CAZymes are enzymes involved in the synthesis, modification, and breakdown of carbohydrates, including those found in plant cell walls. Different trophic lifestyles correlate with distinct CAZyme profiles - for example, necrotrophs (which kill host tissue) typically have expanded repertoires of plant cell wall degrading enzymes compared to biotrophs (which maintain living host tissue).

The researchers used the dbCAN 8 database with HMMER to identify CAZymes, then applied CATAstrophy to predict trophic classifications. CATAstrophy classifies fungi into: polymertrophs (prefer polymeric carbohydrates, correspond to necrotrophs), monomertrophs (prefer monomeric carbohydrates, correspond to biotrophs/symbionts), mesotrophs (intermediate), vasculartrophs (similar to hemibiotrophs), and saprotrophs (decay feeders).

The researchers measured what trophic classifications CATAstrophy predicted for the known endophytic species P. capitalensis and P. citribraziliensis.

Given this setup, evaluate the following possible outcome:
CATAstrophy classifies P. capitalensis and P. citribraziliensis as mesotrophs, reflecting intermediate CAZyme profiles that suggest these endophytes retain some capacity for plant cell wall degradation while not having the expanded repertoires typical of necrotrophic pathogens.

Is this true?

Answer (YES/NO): NO